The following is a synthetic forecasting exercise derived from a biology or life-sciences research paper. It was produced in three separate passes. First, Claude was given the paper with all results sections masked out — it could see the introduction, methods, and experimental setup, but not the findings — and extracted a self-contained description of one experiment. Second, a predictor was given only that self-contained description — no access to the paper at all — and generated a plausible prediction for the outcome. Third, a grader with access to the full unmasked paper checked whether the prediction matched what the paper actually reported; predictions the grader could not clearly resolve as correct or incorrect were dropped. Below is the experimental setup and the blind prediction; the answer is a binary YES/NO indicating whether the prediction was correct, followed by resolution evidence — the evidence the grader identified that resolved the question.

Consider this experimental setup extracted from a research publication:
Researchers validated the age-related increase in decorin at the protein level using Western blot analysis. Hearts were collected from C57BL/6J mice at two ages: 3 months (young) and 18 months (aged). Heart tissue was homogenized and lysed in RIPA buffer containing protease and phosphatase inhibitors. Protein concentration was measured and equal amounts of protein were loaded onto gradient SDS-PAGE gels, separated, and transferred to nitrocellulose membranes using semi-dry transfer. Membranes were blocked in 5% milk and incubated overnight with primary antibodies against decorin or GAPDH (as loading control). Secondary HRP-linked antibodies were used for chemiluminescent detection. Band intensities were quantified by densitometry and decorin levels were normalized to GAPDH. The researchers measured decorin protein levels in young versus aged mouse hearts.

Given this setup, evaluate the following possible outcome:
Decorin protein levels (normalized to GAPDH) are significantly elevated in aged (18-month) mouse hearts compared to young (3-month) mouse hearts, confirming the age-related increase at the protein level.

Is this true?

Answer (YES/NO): YES